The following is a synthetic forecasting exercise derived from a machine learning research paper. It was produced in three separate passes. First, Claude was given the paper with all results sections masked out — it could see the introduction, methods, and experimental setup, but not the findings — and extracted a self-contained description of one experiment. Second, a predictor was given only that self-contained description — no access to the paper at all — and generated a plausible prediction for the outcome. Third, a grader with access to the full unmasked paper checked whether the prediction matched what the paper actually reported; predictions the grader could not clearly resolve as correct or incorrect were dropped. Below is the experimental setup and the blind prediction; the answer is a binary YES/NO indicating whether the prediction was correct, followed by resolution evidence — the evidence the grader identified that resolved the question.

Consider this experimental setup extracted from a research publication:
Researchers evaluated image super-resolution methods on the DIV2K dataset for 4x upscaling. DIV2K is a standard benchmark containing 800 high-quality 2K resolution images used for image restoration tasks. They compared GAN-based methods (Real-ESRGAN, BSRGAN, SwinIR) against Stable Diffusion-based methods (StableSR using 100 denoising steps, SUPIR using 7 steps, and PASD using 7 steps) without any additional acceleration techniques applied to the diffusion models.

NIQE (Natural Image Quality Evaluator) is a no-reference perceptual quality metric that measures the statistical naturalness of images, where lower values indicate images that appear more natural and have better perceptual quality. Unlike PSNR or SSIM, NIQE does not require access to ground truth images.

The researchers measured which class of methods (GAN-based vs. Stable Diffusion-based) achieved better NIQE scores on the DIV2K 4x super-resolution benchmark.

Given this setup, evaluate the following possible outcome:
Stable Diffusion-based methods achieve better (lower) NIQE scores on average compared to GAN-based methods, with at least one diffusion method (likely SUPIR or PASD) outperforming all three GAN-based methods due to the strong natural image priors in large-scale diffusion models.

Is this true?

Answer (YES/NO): NO